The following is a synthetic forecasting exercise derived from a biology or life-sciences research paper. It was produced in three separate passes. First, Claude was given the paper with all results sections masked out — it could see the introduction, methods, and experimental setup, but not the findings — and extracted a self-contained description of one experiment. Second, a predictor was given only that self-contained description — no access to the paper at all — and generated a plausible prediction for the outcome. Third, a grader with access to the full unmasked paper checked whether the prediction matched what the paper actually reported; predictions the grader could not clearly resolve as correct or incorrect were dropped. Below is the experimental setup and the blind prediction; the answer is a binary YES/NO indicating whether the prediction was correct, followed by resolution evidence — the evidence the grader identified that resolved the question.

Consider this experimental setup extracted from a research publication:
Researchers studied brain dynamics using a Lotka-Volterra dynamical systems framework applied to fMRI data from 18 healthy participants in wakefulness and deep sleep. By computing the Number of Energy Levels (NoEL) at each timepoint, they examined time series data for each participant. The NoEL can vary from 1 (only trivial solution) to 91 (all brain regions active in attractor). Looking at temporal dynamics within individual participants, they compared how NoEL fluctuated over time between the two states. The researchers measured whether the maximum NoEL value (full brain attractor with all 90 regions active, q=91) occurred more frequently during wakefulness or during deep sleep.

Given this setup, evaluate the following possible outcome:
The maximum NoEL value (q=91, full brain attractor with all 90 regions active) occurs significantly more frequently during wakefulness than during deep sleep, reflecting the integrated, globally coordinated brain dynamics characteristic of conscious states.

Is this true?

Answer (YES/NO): YES